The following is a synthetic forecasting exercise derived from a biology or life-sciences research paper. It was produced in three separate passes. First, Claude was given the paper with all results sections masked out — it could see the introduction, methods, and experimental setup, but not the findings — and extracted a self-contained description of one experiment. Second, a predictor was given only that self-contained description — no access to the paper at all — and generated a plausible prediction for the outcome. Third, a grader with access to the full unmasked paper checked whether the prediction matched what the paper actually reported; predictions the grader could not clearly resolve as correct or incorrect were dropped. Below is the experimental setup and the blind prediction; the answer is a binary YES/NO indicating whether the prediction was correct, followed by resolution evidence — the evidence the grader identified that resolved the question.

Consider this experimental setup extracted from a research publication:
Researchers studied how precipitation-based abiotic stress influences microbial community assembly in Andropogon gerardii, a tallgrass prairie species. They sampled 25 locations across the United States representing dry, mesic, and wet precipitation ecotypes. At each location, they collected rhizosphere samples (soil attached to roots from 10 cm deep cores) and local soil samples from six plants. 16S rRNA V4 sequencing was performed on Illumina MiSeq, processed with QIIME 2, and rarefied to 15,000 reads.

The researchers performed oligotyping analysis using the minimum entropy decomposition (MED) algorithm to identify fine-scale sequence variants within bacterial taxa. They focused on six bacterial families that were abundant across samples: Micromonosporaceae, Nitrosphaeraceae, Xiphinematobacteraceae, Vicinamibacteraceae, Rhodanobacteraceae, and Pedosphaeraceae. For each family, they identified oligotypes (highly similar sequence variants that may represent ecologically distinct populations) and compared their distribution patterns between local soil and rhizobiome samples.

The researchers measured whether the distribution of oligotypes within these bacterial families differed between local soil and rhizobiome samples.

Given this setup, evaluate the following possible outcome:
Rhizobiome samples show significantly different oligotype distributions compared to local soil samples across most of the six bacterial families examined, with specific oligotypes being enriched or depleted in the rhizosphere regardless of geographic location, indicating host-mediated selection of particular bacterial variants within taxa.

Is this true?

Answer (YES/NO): NO